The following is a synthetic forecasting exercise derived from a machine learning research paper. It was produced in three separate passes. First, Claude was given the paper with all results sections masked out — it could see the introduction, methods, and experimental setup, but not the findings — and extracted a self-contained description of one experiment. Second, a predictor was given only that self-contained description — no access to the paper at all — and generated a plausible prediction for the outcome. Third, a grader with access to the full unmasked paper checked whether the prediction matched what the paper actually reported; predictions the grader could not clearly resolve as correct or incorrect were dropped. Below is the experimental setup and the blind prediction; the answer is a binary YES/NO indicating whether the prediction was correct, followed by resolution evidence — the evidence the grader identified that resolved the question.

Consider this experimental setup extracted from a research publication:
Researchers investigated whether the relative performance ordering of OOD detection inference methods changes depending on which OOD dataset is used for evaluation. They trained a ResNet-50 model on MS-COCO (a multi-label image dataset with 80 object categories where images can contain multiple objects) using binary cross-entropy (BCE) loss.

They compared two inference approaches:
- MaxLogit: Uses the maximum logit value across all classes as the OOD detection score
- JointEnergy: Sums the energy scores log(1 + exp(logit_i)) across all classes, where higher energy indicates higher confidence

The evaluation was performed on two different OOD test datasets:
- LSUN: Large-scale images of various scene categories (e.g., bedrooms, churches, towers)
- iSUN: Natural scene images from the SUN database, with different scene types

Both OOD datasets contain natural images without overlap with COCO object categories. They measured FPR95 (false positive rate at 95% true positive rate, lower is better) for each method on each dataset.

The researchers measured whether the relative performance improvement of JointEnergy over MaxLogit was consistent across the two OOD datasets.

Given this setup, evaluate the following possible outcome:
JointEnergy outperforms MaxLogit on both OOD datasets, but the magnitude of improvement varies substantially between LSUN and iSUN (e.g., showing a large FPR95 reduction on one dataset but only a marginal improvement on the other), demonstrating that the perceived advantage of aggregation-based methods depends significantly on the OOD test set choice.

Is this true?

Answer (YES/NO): YES